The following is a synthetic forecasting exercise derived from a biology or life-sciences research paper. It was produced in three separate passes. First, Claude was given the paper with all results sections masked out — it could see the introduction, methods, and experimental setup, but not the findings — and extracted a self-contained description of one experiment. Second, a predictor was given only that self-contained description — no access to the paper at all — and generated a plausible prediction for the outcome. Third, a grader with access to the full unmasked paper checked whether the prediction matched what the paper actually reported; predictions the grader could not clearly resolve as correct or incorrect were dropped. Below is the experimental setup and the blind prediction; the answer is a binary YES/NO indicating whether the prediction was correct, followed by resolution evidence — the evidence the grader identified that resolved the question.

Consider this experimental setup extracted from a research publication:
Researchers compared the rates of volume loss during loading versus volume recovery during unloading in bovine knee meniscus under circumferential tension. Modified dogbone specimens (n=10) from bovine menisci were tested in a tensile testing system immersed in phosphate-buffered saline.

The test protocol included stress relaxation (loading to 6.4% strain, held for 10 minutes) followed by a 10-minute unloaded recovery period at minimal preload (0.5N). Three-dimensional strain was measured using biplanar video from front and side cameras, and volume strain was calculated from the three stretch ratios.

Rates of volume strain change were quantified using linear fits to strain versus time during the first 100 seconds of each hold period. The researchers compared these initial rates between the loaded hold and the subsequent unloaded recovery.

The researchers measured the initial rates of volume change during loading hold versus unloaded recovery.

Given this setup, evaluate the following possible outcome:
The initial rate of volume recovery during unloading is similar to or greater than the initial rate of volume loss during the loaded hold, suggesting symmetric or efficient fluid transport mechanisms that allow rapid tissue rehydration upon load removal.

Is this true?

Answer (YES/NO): NO